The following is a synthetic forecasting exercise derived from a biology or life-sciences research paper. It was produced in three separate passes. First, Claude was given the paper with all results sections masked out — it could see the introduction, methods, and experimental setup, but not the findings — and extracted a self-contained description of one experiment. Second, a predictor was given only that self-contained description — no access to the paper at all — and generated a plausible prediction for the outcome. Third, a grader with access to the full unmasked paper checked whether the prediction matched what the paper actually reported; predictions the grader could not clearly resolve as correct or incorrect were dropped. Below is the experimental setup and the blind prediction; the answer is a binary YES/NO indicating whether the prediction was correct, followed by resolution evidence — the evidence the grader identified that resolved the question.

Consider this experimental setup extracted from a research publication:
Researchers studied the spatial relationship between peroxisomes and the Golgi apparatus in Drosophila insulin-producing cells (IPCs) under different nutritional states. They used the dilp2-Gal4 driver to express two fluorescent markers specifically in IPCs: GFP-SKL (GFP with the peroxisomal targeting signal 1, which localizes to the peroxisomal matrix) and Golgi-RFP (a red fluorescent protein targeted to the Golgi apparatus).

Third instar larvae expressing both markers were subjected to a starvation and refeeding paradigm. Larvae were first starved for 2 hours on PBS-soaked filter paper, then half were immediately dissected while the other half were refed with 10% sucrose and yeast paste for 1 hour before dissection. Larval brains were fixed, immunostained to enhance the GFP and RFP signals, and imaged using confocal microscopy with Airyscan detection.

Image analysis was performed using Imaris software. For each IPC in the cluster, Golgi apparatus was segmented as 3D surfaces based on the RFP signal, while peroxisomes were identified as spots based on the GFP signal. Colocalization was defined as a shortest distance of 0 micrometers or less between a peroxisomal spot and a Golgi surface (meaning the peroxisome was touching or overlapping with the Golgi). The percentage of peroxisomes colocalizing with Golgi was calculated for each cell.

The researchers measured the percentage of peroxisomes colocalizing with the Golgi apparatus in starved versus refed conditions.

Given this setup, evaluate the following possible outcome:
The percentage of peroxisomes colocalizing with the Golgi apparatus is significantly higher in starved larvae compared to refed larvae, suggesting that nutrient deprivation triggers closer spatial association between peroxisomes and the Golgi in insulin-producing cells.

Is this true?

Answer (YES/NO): YES